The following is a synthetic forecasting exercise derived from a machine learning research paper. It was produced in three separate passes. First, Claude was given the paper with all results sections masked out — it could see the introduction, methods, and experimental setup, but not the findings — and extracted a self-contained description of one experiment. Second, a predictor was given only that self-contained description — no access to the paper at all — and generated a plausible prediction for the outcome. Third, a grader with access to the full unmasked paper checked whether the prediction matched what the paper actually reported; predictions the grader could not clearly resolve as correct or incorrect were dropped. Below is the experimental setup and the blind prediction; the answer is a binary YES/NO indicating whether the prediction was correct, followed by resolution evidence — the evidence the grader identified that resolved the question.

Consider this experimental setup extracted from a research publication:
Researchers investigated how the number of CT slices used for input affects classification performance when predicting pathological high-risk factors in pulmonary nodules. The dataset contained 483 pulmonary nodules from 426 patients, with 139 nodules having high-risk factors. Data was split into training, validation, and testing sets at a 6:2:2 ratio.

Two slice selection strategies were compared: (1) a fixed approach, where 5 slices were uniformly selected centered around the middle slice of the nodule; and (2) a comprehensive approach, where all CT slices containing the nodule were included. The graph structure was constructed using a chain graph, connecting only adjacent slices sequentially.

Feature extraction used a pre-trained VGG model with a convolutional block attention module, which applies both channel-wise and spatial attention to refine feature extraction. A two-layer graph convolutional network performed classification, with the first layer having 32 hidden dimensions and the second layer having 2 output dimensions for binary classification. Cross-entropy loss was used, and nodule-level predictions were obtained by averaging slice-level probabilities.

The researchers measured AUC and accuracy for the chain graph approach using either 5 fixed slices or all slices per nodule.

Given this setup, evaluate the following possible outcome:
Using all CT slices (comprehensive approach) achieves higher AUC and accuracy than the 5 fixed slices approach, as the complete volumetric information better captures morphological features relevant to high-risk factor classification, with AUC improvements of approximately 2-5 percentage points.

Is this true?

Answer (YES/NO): NO